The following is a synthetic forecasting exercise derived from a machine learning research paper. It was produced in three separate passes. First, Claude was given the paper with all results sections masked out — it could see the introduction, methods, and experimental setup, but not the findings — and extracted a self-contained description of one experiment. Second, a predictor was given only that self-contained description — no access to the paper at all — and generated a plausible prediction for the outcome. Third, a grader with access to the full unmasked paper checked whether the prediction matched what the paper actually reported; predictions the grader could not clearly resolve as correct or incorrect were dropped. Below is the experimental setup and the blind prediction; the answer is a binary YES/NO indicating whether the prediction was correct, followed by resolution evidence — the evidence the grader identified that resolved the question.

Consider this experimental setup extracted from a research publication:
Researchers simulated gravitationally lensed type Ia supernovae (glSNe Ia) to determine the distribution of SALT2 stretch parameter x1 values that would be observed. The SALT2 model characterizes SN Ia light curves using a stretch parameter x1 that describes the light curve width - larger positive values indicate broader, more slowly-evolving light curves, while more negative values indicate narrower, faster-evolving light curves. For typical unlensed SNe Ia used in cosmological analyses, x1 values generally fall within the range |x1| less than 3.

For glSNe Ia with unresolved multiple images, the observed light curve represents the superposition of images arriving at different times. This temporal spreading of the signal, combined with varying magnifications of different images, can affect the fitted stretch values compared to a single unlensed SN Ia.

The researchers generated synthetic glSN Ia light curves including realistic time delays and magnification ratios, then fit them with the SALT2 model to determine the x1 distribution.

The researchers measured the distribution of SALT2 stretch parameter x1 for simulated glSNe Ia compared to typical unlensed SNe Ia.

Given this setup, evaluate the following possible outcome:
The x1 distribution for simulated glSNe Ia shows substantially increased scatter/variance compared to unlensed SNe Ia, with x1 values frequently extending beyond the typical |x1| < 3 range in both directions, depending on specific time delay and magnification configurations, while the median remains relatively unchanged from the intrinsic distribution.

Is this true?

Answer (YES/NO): NO